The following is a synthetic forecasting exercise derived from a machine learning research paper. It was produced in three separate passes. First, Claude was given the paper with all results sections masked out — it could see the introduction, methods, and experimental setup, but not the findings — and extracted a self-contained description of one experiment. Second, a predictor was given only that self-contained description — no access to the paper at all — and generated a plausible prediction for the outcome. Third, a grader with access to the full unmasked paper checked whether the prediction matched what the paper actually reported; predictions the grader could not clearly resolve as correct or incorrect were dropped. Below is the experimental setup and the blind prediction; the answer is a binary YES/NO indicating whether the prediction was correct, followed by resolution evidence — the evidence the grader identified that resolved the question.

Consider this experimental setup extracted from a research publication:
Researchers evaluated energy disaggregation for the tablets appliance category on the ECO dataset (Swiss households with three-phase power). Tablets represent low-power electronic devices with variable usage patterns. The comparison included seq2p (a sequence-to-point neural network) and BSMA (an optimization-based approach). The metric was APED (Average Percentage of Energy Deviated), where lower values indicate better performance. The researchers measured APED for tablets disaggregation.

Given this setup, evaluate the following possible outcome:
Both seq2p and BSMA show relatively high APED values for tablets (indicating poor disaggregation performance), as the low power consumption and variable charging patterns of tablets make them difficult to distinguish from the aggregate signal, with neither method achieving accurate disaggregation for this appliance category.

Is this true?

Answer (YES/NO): NO